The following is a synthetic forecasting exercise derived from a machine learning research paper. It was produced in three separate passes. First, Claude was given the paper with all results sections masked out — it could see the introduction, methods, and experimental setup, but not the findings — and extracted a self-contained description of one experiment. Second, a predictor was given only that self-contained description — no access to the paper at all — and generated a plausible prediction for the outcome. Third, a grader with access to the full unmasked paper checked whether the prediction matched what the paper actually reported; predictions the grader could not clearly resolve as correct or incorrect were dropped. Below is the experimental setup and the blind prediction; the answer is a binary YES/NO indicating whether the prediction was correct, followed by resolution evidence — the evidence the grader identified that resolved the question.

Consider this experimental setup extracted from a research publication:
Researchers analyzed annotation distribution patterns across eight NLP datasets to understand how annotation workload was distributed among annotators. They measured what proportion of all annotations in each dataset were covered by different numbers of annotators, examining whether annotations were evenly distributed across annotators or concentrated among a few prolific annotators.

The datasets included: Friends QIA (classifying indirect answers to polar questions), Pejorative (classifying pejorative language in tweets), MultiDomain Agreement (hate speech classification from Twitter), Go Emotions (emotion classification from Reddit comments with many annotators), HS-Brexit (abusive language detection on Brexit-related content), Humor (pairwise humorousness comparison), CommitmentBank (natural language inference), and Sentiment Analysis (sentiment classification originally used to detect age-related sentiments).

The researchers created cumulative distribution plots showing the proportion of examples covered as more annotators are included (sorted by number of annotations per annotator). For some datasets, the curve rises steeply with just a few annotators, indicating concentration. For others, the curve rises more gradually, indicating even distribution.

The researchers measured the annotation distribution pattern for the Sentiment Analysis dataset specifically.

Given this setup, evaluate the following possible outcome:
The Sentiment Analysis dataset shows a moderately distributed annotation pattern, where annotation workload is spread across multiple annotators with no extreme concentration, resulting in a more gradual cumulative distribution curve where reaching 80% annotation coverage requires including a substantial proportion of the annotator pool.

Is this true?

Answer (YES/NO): YES